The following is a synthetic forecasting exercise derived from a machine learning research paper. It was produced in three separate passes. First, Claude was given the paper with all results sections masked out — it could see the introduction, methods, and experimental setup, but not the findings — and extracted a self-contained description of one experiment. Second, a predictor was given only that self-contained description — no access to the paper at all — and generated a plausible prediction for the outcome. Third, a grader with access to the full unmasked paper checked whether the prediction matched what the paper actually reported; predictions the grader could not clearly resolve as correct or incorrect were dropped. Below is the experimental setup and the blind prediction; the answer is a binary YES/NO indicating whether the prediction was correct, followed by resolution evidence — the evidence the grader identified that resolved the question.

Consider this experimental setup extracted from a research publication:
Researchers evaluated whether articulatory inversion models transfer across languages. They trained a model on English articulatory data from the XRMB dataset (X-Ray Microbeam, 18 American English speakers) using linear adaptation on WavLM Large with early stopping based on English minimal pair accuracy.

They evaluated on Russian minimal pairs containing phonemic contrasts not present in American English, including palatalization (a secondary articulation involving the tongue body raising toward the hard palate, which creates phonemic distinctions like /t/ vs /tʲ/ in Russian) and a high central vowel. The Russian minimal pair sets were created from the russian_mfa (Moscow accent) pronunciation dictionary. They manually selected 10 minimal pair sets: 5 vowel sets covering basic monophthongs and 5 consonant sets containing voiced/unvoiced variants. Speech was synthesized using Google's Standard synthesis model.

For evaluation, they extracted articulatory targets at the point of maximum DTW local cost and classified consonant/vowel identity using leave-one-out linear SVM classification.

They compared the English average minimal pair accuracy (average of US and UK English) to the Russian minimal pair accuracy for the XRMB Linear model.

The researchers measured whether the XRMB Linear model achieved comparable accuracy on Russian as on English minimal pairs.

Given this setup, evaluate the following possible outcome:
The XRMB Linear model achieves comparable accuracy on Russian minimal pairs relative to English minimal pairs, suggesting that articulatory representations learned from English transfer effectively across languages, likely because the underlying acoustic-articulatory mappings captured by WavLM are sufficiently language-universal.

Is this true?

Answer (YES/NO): NO